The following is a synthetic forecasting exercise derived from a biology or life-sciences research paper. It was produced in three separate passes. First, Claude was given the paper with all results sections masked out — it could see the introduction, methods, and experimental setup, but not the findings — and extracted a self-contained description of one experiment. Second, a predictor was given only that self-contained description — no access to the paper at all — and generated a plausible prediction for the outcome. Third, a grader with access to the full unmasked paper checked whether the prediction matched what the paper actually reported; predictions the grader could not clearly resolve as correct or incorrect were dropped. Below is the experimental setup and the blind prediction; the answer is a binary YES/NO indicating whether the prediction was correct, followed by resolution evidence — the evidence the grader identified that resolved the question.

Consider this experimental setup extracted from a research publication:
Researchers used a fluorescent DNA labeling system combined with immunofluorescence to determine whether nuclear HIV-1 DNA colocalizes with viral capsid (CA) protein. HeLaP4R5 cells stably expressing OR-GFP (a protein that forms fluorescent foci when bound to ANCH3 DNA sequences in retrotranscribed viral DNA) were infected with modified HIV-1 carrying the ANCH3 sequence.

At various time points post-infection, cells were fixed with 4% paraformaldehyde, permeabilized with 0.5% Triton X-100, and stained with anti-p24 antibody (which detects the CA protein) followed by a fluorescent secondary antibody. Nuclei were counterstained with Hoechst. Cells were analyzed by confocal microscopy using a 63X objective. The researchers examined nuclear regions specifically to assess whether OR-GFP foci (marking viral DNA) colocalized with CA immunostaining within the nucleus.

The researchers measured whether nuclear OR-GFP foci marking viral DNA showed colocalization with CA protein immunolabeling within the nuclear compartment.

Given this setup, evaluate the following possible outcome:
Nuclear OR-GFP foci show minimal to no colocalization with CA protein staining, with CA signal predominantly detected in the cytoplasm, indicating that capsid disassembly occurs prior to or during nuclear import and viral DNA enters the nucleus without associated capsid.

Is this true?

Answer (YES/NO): NO